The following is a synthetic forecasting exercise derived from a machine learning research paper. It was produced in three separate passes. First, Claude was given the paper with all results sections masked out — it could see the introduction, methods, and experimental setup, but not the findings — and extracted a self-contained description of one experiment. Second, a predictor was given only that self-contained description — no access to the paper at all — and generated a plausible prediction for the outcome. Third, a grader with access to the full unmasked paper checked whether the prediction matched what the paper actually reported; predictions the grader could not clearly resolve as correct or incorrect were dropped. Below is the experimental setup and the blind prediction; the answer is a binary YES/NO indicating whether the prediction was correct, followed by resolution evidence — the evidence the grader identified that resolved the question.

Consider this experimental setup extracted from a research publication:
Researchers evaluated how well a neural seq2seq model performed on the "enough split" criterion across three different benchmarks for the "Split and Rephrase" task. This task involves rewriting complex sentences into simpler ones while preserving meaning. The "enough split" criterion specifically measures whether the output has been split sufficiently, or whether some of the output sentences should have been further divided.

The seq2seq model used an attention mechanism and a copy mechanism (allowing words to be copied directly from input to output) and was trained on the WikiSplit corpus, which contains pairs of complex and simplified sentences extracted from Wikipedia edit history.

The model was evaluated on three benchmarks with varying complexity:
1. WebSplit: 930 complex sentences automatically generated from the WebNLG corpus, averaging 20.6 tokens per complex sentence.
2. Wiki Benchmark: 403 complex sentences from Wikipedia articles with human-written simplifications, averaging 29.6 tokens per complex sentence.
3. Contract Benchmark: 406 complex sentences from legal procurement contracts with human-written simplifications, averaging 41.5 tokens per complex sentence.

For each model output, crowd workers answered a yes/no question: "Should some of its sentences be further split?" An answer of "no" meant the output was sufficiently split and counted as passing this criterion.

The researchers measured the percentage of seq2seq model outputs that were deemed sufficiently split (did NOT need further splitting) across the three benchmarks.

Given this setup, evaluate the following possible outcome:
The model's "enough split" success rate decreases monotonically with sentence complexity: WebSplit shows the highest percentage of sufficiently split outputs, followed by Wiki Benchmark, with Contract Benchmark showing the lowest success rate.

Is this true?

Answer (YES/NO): YES